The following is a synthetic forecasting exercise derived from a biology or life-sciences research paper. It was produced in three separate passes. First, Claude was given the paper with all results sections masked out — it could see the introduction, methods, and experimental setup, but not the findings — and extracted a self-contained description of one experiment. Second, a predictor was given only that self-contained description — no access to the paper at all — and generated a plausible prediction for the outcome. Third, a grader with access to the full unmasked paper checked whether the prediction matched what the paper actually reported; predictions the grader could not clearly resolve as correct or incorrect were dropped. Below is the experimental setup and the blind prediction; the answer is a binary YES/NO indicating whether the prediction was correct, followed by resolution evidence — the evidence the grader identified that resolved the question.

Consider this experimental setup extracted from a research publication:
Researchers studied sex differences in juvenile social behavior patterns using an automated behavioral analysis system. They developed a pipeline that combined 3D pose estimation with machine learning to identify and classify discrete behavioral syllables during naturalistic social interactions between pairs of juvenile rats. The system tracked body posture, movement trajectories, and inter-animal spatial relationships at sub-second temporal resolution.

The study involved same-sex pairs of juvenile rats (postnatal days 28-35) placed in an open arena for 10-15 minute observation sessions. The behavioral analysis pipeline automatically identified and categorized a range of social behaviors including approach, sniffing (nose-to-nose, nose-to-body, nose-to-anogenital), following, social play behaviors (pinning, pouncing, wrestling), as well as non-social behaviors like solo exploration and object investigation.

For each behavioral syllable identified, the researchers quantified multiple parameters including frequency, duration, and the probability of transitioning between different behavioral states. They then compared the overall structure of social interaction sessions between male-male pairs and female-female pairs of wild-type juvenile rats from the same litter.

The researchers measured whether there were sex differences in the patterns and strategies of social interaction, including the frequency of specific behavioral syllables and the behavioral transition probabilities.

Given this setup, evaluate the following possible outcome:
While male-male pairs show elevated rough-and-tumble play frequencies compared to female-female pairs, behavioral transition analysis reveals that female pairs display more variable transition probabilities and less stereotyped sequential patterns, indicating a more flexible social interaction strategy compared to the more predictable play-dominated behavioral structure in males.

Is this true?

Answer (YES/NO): NO